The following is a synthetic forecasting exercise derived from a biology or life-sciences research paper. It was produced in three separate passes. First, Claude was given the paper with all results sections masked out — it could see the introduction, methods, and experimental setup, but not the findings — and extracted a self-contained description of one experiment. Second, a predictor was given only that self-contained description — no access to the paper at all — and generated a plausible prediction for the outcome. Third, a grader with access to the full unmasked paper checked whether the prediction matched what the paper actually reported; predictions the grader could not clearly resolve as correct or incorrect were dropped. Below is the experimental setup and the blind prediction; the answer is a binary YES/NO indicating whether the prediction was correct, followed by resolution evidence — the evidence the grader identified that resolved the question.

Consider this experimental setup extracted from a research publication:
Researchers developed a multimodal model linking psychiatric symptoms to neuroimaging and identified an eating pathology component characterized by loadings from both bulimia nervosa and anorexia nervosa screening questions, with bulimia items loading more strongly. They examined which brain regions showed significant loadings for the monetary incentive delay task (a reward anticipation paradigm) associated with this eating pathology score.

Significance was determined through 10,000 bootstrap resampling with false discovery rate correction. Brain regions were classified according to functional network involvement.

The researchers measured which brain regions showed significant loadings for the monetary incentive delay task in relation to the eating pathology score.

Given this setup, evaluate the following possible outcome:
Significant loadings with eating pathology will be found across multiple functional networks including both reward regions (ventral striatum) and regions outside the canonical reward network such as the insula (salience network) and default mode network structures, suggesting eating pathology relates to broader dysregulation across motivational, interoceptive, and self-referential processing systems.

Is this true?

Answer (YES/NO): NO